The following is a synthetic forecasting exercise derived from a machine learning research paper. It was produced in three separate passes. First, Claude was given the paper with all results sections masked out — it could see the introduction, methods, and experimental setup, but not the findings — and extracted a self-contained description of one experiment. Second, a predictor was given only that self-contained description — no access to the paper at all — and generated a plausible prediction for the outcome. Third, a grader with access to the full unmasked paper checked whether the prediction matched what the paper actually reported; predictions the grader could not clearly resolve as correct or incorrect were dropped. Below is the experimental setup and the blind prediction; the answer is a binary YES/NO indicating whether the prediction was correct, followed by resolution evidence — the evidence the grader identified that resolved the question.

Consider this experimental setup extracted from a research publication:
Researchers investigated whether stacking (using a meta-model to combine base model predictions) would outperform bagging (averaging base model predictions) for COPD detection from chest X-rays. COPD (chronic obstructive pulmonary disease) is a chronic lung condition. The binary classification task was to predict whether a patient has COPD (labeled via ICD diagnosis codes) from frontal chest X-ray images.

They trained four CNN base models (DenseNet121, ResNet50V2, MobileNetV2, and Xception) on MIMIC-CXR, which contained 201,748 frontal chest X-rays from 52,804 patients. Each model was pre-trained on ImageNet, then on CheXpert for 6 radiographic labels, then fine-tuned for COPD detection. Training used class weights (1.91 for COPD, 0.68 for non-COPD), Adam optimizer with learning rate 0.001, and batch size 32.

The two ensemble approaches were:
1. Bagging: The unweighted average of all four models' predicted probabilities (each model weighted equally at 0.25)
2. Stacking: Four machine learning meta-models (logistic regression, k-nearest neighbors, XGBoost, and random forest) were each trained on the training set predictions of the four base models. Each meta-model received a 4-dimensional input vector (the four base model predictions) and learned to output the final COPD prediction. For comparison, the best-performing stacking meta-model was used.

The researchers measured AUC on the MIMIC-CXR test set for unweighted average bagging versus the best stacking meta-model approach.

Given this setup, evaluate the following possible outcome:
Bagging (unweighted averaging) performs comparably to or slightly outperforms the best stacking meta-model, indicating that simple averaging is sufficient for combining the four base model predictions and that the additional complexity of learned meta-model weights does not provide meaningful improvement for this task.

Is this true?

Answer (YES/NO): YES